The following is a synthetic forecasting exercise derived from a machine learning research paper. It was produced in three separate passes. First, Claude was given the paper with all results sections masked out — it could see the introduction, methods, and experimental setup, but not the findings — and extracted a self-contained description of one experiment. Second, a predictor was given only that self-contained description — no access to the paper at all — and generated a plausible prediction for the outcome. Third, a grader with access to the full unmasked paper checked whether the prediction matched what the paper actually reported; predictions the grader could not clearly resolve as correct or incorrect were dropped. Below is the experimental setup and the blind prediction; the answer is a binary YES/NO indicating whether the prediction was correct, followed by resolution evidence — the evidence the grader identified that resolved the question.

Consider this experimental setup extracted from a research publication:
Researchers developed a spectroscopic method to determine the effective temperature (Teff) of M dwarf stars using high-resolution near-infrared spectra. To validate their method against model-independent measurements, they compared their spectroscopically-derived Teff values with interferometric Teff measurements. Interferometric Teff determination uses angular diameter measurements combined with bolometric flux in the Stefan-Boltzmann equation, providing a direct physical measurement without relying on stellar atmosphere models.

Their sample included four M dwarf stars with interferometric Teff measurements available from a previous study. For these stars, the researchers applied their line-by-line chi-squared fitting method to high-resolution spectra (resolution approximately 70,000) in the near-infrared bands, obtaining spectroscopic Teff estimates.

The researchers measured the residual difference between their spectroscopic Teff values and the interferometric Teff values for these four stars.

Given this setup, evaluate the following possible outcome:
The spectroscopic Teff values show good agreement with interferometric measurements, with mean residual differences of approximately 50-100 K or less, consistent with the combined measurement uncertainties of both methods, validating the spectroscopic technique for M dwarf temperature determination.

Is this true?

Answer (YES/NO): YES